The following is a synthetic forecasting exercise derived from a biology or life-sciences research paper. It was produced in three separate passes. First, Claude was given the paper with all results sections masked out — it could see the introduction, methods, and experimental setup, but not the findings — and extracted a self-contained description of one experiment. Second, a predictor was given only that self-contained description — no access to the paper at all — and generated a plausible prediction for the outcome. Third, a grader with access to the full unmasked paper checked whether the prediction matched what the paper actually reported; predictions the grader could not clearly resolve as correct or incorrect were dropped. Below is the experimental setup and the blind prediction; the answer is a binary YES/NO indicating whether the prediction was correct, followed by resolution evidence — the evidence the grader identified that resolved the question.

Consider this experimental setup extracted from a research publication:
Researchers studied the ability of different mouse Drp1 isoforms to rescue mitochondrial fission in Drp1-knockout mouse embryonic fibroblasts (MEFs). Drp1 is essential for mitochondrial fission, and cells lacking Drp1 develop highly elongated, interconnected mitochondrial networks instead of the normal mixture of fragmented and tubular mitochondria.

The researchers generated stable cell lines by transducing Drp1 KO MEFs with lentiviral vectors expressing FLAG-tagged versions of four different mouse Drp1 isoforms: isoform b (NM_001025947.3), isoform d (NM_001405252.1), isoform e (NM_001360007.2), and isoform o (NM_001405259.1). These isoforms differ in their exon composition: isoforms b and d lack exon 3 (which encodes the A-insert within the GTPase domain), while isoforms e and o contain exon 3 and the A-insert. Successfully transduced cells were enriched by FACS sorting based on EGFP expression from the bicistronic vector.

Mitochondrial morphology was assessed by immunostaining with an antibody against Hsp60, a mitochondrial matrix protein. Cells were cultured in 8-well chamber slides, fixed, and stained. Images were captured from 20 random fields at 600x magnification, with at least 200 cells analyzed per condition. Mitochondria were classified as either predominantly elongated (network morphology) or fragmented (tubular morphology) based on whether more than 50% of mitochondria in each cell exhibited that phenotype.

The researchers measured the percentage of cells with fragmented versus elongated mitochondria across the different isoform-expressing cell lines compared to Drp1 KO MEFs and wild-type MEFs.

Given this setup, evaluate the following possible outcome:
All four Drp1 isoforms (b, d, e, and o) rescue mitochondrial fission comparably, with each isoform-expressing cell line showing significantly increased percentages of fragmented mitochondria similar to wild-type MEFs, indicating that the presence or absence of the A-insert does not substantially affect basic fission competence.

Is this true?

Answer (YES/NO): NO